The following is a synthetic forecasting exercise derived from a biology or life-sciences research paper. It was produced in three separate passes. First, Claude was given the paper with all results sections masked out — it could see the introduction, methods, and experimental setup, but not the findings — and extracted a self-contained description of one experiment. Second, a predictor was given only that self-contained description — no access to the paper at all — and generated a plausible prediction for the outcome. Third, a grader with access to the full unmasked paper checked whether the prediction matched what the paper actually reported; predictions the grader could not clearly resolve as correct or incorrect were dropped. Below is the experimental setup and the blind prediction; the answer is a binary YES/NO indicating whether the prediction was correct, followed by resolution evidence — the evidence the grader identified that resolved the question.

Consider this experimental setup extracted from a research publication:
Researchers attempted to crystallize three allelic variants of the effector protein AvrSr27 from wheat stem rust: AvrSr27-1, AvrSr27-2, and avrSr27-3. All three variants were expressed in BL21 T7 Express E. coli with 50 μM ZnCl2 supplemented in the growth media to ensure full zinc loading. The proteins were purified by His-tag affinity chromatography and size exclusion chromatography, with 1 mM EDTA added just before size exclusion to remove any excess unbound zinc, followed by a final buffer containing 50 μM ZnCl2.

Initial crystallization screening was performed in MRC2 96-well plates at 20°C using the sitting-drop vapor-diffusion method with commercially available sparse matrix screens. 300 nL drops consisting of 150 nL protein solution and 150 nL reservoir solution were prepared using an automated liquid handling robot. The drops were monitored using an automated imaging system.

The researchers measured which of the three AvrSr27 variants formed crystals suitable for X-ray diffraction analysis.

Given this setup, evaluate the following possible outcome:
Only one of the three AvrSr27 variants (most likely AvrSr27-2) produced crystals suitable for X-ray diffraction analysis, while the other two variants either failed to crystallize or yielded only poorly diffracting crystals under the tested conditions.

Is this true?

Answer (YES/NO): NO